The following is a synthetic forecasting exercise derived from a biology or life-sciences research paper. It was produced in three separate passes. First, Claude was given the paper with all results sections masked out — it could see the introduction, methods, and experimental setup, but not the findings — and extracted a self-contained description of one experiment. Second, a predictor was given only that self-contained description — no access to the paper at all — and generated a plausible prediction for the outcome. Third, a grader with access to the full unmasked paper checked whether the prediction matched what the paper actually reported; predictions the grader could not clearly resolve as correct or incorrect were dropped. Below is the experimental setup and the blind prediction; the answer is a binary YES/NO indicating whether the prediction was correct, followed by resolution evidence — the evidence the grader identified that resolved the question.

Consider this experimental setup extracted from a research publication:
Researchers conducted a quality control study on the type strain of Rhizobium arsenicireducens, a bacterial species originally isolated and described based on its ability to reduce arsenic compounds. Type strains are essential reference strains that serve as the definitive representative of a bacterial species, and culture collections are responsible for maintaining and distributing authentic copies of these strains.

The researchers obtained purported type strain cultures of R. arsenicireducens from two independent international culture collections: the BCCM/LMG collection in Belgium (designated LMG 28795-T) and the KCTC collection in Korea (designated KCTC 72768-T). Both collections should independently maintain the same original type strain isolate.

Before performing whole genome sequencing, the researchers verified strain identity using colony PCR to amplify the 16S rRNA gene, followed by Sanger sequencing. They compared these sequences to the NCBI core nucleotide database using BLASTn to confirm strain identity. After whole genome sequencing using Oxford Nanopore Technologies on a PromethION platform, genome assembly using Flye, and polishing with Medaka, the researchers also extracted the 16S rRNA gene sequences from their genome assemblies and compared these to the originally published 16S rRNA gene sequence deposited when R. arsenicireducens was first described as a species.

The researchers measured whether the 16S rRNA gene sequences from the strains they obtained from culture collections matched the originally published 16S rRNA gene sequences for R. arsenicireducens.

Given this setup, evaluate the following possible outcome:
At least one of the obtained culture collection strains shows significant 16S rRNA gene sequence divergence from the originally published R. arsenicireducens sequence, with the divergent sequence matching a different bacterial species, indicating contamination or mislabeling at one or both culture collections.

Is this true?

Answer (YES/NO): YES